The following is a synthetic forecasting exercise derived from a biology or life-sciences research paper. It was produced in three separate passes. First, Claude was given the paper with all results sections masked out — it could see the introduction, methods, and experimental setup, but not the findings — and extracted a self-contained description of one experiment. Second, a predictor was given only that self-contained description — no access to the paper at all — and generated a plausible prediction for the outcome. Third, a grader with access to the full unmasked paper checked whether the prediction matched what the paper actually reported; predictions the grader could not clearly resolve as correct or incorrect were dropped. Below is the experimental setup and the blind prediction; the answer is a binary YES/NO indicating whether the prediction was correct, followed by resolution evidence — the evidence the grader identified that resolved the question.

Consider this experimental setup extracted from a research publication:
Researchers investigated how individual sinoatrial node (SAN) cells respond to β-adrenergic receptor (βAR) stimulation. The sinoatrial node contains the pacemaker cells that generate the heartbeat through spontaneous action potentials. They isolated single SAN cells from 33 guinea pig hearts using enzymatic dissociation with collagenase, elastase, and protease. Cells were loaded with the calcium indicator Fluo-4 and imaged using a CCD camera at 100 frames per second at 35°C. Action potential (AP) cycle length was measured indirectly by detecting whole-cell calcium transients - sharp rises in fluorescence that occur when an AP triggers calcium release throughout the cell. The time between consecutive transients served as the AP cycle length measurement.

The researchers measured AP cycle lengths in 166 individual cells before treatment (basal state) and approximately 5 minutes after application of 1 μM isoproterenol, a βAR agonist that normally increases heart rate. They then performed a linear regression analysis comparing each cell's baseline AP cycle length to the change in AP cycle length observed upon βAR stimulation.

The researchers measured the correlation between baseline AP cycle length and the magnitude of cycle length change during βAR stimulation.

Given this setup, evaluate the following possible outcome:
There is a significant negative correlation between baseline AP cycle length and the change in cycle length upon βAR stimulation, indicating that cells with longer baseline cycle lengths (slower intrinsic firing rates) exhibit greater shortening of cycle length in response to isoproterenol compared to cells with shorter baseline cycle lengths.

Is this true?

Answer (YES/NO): YES